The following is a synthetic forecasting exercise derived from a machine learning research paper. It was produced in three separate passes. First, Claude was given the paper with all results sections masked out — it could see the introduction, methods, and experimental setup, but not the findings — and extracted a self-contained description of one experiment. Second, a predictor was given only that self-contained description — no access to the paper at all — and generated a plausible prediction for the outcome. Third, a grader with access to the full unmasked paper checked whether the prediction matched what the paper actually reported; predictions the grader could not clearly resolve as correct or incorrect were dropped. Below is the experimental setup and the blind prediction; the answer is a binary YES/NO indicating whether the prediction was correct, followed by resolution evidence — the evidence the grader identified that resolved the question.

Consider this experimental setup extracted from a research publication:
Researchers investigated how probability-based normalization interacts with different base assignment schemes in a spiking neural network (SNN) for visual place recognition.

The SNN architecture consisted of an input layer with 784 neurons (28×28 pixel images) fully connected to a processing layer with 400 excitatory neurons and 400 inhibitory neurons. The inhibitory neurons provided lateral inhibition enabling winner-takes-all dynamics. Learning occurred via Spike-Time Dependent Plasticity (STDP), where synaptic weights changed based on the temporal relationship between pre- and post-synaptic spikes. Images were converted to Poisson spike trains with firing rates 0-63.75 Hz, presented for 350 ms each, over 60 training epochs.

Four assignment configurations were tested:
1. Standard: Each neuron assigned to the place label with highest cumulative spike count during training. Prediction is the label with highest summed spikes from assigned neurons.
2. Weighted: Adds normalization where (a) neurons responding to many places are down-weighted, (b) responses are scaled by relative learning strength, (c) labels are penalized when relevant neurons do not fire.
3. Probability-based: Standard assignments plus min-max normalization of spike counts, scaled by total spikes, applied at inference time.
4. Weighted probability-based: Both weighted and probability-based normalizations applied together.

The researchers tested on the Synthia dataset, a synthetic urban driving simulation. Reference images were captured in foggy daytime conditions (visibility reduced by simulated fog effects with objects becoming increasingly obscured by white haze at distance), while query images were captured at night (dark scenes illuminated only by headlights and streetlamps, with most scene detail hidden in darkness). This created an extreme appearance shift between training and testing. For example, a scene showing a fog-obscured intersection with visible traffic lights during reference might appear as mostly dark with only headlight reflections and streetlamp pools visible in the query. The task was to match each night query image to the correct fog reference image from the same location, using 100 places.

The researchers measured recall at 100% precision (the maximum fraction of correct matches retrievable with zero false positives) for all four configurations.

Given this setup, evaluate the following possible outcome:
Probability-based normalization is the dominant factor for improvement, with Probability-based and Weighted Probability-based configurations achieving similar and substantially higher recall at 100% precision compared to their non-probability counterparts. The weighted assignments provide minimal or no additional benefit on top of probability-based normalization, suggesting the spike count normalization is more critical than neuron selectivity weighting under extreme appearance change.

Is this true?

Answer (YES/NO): NO